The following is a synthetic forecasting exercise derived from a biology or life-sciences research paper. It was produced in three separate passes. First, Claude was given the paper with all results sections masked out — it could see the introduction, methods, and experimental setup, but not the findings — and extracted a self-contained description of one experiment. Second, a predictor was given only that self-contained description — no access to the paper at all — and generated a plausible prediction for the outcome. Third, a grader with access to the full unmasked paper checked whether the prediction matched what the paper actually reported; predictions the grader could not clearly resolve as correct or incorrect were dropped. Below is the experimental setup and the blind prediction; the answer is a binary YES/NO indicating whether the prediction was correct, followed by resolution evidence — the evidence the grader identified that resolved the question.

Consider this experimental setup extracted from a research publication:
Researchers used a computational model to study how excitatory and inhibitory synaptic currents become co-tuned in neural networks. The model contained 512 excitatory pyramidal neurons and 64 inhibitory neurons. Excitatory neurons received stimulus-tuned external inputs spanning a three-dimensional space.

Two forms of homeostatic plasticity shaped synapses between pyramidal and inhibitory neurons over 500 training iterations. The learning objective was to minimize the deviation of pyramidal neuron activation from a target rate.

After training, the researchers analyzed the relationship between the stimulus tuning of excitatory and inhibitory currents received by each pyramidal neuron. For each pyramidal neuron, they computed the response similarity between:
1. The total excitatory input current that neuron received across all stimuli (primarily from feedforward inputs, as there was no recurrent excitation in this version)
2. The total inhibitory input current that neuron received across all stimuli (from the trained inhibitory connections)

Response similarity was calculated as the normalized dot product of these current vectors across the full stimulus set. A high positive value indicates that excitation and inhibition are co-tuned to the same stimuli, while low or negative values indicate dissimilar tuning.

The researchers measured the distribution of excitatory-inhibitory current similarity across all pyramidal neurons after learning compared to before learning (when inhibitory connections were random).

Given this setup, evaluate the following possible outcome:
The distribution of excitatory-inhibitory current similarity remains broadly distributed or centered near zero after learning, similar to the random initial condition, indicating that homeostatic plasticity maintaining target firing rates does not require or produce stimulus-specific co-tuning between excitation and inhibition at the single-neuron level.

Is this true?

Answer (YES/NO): NO